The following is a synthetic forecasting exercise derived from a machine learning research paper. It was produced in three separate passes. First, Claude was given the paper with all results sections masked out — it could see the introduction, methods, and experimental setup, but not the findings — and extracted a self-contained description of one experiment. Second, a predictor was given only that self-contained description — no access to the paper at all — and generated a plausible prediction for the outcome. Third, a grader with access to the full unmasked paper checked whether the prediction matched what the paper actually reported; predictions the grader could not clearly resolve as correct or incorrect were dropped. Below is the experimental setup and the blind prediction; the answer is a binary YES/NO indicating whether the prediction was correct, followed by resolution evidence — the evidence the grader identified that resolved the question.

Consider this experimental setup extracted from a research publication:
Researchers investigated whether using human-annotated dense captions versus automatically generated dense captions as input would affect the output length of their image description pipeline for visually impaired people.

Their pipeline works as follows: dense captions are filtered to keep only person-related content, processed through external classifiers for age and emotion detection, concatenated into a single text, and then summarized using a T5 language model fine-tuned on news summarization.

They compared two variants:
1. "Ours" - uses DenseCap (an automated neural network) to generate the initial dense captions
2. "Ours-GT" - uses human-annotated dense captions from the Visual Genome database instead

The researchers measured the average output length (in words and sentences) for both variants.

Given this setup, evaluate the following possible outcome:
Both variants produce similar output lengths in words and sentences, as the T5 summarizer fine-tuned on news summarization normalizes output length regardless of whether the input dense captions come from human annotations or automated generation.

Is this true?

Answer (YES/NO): YES